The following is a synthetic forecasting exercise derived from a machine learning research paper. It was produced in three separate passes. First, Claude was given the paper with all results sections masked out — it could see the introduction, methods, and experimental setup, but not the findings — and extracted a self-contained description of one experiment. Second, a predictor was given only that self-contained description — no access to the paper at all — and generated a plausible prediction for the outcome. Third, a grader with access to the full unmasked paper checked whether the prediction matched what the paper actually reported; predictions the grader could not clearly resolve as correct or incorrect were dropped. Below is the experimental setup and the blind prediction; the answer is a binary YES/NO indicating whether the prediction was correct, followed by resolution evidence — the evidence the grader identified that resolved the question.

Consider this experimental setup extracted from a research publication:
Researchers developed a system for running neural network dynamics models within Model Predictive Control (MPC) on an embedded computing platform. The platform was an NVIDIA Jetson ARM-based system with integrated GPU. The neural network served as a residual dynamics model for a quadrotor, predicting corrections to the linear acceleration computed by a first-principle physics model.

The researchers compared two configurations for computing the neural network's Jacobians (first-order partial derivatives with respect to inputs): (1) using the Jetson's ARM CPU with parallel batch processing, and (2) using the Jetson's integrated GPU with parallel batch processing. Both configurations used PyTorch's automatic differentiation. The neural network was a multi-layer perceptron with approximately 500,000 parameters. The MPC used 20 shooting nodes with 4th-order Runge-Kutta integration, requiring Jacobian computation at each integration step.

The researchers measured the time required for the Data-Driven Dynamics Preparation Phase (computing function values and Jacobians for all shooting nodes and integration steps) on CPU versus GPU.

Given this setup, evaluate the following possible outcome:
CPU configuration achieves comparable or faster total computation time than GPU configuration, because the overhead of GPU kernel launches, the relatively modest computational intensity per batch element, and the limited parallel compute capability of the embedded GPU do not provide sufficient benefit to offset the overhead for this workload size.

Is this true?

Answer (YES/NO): NO